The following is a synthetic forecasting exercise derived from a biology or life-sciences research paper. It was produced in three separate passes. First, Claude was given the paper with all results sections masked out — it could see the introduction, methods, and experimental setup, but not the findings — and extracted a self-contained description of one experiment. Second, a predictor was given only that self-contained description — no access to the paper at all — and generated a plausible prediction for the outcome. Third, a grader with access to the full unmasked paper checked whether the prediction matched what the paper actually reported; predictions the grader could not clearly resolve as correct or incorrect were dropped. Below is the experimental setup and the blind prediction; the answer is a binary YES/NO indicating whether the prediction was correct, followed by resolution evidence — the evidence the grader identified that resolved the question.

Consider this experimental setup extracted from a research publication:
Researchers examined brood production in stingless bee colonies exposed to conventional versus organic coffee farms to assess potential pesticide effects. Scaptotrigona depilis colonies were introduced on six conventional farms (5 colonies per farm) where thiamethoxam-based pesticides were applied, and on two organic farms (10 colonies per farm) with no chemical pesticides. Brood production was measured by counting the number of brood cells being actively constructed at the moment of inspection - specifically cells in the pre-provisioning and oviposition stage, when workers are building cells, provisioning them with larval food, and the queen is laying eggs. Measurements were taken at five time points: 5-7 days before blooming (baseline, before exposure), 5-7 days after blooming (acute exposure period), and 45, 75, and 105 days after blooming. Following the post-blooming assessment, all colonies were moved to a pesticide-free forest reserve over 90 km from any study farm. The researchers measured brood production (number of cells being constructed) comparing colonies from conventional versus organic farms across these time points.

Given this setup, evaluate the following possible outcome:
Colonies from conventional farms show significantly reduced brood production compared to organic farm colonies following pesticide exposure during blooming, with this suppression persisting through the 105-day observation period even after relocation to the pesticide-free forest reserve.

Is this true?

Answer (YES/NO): NO